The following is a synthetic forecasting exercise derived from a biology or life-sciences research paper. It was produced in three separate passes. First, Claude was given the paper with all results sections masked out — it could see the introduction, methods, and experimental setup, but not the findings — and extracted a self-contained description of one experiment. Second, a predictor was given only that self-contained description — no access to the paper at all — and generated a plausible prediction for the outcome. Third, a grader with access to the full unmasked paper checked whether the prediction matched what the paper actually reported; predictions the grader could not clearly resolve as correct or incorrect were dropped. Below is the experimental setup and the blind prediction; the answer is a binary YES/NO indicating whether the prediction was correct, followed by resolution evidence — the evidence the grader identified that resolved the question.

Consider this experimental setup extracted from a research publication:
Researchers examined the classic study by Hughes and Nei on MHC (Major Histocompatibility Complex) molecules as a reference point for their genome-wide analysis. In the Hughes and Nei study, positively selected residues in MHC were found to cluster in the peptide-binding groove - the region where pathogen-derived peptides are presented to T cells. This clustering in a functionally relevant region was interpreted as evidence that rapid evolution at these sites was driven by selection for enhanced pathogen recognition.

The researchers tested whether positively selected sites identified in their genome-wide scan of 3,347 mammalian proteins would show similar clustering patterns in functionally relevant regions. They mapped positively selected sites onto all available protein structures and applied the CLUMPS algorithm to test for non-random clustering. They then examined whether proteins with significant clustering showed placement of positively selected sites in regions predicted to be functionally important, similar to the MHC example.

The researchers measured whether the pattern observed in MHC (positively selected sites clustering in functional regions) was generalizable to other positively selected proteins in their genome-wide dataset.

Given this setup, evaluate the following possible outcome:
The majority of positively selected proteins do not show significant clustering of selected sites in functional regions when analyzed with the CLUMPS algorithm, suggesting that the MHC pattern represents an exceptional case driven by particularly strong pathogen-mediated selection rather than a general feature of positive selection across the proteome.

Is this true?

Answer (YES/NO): NO